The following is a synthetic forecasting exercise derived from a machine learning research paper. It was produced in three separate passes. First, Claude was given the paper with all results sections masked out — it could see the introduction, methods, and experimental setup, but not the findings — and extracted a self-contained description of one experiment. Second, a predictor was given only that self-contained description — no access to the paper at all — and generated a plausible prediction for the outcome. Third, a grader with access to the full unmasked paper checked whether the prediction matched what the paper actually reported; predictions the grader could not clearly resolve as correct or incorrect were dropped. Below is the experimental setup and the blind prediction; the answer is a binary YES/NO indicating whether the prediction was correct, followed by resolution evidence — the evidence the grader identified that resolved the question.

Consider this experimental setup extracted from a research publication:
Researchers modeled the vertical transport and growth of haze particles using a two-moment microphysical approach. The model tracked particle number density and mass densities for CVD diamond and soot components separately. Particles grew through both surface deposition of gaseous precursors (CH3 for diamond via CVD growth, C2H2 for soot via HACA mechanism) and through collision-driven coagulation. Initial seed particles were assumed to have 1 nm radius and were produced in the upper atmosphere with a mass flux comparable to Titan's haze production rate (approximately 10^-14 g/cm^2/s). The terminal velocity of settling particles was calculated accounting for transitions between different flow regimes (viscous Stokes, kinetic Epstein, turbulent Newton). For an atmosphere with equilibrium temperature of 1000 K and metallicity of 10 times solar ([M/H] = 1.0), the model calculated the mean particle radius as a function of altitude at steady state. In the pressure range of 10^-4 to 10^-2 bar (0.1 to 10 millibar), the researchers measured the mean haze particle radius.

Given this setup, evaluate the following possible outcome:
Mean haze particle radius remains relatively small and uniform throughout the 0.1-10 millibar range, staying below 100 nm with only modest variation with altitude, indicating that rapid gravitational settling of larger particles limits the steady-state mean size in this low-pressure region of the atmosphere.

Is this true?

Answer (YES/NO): NO